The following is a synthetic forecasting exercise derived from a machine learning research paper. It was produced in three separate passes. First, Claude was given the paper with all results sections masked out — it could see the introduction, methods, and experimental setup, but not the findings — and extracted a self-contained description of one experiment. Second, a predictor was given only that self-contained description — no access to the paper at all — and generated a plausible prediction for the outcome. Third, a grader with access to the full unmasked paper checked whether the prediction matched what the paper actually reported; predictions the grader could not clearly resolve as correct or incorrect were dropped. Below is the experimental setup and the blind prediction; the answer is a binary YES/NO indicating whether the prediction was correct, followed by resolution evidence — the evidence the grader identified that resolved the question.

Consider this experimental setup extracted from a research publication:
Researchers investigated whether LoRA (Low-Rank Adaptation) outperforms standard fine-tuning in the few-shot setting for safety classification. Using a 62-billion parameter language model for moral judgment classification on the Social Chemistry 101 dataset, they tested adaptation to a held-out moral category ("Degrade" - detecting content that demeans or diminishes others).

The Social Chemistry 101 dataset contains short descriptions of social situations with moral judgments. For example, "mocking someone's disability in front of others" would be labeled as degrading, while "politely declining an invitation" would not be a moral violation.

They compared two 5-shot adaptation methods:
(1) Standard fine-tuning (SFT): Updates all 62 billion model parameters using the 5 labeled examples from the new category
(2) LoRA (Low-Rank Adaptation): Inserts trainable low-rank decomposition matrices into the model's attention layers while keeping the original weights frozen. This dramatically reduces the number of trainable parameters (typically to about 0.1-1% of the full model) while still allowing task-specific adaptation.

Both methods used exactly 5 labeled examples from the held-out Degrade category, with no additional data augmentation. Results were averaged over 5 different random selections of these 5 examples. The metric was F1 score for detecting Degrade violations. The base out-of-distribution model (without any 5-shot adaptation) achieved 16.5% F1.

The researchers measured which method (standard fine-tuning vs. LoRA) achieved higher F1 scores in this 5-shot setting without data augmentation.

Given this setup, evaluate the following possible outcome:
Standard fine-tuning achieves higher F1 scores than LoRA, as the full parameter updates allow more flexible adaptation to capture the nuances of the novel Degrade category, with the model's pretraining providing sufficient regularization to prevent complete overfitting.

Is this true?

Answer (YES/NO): NO